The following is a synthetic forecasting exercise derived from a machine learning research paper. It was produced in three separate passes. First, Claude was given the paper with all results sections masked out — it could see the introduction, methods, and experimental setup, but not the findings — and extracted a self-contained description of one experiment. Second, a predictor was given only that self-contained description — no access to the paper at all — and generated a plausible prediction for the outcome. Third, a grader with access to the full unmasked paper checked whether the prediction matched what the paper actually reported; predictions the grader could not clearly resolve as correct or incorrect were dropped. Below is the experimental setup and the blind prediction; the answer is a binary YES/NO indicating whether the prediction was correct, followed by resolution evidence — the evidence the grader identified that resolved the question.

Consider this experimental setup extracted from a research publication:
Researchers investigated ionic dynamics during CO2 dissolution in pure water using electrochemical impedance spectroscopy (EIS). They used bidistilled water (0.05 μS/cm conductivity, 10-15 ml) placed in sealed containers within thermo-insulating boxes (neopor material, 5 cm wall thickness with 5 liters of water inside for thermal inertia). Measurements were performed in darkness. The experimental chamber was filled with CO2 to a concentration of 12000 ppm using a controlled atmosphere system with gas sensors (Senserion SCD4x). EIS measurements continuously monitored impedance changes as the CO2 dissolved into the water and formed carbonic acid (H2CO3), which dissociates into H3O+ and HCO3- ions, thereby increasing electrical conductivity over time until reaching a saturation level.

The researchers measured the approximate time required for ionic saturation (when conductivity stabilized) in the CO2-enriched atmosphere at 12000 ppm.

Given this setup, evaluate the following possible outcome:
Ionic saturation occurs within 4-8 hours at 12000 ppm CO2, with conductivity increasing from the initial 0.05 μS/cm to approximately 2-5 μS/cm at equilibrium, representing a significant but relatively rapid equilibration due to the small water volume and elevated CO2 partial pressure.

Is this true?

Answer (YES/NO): NO